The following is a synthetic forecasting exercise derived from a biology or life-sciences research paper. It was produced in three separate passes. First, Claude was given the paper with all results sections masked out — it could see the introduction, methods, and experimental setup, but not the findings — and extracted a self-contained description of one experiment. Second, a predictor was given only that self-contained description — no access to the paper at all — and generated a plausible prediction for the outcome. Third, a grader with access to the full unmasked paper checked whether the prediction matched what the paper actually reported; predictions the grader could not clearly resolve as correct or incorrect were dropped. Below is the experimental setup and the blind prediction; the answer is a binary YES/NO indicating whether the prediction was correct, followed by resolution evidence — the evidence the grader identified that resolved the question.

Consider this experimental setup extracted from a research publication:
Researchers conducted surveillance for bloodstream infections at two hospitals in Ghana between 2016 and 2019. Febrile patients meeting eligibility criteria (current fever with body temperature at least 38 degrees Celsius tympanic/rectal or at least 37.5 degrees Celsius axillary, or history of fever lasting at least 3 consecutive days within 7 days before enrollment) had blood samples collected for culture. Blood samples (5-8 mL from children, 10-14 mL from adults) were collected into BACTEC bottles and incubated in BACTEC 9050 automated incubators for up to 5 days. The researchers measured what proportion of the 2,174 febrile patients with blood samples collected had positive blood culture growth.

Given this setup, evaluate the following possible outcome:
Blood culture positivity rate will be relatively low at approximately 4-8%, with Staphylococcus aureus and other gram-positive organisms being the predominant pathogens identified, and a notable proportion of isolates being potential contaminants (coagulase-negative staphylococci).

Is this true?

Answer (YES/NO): NO